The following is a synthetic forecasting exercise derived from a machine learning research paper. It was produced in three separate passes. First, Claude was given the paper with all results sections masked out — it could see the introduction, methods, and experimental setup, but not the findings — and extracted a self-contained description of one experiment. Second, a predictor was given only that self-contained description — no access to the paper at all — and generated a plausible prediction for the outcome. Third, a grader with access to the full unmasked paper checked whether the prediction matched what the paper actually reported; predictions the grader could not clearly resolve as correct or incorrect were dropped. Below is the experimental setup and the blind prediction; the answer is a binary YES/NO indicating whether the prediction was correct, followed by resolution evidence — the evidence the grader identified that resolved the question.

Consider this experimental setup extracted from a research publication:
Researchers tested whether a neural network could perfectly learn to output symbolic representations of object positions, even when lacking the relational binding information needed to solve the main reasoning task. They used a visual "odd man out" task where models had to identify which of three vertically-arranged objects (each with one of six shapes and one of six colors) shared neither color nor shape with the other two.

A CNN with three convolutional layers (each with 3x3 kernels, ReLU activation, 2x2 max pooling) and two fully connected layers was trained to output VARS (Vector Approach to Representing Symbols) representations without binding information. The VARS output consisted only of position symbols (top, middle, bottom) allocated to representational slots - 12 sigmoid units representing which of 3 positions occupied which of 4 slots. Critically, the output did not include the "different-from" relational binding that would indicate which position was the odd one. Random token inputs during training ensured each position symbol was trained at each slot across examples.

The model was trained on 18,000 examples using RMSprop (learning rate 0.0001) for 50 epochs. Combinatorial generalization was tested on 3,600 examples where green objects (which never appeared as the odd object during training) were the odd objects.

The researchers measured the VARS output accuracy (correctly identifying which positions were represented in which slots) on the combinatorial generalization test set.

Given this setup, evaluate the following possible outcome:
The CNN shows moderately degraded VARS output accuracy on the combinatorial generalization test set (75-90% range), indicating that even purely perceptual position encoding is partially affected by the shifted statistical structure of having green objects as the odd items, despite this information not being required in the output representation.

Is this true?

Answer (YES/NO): NO